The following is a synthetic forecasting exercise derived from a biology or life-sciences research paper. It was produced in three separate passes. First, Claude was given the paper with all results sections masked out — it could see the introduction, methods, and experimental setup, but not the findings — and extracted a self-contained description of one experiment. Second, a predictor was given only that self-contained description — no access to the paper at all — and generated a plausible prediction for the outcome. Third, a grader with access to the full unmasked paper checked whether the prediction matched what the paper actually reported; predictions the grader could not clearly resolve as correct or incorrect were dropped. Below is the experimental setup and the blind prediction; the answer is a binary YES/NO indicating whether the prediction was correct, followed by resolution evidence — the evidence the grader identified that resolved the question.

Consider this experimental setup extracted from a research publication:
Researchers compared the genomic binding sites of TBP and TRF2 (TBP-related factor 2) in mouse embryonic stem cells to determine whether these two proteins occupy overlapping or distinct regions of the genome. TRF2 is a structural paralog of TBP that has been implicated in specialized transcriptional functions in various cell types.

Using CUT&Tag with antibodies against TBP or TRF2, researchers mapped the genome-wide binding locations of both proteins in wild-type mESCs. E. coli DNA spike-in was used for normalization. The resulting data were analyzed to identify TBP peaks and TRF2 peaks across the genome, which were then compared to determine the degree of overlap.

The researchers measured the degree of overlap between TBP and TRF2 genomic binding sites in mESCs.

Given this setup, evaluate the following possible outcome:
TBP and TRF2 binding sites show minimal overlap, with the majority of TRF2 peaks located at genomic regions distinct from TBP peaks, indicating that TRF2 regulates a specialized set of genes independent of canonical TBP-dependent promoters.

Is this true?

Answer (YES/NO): NO